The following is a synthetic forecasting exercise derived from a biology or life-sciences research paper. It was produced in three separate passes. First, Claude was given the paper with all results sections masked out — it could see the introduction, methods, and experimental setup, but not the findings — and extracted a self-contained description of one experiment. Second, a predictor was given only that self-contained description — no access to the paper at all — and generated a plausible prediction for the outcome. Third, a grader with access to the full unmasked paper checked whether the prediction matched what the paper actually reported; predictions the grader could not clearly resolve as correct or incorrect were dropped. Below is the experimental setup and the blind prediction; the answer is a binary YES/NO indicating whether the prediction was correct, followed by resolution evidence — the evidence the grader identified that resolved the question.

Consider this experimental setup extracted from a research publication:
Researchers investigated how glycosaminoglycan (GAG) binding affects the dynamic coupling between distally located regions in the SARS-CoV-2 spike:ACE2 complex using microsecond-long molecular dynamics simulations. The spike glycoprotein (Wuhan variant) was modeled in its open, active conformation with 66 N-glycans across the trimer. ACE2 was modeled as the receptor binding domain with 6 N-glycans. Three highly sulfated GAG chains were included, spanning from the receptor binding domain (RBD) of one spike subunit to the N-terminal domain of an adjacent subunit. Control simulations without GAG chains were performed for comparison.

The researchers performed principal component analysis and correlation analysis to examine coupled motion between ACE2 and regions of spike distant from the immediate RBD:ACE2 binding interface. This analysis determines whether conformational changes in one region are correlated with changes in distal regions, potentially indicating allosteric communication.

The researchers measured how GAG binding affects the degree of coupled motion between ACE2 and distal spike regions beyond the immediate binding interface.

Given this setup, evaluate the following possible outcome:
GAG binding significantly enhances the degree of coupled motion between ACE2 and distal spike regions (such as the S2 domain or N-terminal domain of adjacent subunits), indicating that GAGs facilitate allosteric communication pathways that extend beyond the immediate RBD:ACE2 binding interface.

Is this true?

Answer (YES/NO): YES